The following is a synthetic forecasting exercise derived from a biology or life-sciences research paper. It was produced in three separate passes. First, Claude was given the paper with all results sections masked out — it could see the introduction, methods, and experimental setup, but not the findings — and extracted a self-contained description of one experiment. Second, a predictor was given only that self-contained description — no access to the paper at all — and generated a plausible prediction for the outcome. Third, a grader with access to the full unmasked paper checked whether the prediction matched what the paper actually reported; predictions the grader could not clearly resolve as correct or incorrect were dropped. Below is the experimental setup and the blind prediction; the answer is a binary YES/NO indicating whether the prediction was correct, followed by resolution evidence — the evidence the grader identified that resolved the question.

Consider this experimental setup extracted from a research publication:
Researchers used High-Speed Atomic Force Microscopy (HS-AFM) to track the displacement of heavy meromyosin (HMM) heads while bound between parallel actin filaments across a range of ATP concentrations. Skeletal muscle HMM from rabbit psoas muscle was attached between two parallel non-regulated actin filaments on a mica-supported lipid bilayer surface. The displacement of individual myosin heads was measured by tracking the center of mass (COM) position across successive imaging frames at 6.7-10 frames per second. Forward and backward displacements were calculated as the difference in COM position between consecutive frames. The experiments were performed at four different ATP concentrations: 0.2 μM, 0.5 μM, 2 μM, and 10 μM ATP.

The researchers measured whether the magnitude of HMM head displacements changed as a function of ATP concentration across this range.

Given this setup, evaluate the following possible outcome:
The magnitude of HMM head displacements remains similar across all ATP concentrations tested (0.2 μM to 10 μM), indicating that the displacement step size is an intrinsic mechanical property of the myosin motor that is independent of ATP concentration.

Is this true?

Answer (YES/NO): YES